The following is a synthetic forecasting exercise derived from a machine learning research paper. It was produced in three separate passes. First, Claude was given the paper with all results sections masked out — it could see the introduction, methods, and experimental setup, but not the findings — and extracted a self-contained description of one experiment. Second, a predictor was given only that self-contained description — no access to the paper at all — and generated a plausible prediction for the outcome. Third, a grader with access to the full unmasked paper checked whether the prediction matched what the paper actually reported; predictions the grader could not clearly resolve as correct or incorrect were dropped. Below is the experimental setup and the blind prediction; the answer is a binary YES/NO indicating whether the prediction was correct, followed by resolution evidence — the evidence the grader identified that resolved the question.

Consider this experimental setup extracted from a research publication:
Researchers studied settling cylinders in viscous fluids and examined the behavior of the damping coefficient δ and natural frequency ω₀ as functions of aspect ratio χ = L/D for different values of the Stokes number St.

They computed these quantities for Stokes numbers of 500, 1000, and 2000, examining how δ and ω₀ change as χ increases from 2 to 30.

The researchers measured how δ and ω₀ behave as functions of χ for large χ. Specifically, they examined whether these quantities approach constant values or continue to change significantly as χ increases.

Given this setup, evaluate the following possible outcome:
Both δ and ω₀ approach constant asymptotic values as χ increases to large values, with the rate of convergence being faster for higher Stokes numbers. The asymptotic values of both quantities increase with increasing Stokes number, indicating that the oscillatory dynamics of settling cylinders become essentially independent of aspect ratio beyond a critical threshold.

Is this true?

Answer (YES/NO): NO